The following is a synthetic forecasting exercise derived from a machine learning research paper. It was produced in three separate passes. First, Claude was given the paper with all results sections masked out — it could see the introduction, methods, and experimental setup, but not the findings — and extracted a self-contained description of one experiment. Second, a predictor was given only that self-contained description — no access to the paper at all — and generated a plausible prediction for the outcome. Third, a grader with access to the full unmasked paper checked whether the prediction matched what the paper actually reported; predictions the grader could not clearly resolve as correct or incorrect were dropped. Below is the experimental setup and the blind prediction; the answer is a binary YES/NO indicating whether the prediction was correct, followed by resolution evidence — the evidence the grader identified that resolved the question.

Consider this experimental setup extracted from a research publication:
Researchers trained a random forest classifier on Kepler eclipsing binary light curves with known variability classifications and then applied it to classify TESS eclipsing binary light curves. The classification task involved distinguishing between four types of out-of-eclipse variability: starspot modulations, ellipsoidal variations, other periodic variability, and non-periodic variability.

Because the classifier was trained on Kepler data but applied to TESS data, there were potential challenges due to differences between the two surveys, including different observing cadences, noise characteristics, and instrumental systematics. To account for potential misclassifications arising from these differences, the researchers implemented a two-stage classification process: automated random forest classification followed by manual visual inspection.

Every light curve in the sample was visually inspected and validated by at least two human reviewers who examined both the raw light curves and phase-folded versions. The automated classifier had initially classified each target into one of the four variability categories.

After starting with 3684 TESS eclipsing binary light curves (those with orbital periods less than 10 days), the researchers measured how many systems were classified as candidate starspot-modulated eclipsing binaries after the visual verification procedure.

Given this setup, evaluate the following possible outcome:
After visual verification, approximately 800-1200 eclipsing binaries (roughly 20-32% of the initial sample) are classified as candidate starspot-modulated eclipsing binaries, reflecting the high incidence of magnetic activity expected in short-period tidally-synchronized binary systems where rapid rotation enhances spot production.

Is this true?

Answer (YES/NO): YES